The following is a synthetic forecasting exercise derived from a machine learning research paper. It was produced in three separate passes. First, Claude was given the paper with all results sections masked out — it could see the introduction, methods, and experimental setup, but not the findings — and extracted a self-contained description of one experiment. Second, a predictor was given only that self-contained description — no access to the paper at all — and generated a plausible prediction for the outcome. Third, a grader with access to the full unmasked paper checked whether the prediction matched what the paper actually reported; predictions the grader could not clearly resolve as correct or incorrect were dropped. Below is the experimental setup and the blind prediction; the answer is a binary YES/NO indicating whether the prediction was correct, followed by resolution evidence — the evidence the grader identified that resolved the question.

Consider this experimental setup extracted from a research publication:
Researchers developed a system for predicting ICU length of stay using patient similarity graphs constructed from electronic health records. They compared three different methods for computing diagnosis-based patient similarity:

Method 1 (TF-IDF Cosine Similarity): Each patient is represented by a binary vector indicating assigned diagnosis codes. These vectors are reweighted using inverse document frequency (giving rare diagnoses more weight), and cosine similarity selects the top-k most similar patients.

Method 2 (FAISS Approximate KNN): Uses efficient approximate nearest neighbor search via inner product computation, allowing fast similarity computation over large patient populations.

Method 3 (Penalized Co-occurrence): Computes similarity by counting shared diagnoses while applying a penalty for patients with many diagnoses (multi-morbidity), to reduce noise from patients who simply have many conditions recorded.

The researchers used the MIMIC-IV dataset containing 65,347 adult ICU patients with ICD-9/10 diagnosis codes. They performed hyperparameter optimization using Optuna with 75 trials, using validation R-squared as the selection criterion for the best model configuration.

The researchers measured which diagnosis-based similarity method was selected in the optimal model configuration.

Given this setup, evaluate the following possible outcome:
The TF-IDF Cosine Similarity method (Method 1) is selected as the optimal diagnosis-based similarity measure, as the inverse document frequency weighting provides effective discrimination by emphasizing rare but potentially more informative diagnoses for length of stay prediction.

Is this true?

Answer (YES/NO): NO